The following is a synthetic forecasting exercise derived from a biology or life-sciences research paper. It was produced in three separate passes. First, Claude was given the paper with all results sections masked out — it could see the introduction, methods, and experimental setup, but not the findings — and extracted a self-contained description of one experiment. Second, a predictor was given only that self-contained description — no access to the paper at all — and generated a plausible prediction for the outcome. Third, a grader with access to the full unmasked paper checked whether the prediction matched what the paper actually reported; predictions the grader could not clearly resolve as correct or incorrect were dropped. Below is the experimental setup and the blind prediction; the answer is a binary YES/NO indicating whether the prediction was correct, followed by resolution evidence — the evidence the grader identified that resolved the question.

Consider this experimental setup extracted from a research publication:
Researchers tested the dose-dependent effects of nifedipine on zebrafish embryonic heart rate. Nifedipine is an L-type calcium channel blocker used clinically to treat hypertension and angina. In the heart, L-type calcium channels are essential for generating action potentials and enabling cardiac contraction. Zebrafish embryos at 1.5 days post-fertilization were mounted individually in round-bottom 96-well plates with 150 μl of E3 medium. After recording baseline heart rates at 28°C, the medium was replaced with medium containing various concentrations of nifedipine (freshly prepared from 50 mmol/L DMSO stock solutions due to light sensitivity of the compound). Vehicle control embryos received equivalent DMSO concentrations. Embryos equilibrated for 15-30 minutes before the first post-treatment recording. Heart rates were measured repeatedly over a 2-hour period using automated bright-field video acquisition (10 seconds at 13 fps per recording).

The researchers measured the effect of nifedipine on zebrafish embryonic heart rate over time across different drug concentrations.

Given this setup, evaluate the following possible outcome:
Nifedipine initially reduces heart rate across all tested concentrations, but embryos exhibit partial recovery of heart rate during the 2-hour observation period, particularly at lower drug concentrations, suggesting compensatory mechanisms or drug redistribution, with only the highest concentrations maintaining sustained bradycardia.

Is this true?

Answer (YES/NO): NO